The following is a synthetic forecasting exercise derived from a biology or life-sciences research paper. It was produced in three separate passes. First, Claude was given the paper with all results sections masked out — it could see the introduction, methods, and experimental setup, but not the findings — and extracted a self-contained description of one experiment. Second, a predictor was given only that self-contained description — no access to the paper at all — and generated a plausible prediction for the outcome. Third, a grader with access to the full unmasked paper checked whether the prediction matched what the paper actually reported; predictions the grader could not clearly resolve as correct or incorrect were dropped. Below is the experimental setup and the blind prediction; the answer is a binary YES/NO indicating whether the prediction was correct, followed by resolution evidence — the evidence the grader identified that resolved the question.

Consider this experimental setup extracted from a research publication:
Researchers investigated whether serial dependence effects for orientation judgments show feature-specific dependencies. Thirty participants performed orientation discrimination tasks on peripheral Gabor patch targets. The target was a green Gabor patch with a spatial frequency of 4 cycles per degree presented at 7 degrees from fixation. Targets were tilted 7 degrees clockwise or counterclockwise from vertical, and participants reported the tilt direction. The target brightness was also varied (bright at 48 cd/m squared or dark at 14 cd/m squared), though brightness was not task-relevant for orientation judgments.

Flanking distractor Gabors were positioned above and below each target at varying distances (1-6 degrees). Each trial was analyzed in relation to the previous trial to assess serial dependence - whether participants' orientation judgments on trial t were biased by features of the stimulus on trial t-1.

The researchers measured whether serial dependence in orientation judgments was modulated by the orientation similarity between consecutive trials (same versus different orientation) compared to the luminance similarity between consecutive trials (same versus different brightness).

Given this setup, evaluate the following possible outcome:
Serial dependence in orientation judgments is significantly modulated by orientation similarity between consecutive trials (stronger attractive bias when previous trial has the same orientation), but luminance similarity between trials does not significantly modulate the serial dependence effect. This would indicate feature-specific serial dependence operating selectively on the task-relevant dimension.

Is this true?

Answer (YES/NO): YES